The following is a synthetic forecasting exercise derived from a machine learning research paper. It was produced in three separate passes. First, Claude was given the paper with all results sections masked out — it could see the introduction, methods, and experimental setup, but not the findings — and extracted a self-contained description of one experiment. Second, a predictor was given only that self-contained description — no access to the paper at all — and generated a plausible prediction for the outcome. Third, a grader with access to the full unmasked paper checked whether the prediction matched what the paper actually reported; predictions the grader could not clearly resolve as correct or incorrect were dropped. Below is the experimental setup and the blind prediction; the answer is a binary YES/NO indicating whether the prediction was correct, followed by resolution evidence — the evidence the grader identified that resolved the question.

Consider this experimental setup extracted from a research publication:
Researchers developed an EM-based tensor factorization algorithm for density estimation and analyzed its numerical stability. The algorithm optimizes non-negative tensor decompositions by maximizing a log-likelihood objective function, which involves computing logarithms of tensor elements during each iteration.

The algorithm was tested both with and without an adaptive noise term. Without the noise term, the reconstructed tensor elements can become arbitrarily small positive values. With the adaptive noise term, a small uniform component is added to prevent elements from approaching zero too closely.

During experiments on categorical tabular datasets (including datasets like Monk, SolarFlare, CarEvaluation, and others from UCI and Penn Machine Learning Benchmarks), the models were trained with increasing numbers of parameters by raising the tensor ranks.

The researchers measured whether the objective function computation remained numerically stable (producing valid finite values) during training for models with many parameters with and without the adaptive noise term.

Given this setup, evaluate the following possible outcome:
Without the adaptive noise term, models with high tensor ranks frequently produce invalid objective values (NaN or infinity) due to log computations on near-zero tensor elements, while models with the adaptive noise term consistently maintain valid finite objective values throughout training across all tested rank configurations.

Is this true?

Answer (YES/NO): YES